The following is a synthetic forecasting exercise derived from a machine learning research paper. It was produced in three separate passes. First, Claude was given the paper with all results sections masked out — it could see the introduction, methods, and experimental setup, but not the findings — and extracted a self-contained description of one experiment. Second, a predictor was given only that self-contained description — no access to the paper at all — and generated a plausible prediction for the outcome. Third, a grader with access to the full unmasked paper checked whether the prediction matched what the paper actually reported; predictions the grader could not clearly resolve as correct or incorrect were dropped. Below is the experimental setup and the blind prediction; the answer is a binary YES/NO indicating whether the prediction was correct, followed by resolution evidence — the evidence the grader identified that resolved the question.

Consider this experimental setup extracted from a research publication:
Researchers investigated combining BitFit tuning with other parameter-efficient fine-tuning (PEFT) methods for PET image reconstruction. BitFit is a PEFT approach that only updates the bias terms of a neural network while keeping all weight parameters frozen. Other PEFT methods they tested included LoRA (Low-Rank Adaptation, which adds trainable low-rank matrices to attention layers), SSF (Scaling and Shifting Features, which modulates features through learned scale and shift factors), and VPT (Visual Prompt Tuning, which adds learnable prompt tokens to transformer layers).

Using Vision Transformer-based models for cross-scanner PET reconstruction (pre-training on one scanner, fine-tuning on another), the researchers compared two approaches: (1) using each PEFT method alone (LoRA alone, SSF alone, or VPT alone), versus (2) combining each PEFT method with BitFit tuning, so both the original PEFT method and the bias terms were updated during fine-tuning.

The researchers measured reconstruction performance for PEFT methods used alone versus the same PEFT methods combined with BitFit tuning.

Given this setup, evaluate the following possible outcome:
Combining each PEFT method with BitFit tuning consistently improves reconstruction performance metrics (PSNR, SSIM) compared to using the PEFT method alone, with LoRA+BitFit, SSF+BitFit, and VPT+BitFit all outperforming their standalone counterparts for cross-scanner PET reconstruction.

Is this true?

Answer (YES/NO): YES